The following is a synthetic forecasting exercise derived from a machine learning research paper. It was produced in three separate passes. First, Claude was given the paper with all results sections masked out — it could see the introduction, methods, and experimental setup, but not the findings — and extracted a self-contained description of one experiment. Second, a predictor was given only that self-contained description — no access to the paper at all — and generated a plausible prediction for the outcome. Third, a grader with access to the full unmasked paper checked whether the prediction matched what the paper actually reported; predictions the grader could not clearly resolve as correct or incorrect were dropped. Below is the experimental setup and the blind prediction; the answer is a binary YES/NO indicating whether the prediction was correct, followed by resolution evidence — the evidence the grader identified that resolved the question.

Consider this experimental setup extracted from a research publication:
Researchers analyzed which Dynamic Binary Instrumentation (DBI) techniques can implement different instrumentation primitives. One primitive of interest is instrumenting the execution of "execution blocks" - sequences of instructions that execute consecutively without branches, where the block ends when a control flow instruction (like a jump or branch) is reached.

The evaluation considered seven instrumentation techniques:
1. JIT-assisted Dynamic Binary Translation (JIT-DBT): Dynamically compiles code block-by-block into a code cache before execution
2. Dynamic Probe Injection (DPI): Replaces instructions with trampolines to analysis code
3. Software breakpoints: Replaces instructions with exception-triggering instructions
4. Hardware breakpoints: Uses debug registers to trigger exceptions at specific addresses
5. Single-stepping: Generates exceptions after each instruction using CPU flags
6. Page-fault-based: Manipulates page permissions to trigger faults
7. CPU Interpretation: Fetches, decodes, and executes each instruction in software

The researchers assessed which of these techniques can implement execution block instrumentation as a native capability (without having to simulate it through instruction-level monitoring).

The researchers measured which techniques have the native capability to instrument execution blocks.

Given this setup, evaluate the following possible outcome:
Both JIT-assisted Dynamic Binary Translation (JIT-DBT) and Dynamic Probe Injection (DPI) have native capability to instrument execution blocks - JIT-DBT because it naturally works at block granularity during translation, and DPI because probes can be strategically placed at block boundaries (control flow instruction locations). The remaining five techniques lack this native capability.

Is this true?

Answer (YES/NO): NO